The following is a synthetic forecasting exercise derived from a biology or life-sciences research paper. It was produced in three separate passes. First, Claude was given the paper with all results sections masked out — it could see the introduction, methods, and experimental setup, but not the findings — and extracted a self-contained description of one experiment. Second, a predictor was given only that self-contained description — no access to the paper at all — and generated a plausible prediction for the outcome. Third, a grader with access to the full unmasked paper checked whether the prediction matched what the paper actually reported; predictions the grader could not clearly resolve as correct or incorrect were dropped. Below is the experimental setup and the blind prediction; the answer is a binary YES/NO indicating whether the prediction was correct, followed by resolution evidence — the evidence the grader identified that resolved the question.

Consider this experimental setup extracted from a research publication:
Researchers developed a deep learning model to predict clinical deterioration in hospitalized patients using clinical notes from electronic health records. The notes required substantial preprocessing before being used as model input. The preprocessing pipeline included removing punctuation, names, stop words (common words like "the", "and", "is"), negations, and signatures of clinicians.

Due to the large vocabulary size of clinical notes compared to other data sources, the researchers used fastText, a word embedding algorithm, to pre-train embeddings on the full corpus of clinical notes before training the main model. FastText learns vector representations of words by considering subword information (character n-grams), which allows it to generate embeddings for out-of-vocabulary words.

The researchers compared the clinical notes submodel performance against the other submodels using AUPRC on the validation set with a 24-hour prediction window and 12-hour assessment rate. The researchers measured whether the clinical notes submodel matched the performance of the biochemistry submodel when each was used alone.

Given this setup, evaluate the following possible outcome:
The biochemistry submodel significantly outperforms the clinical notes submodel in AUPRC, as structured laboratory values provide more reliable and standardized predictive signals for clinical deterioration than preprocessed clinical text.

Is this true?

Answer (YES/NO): NO